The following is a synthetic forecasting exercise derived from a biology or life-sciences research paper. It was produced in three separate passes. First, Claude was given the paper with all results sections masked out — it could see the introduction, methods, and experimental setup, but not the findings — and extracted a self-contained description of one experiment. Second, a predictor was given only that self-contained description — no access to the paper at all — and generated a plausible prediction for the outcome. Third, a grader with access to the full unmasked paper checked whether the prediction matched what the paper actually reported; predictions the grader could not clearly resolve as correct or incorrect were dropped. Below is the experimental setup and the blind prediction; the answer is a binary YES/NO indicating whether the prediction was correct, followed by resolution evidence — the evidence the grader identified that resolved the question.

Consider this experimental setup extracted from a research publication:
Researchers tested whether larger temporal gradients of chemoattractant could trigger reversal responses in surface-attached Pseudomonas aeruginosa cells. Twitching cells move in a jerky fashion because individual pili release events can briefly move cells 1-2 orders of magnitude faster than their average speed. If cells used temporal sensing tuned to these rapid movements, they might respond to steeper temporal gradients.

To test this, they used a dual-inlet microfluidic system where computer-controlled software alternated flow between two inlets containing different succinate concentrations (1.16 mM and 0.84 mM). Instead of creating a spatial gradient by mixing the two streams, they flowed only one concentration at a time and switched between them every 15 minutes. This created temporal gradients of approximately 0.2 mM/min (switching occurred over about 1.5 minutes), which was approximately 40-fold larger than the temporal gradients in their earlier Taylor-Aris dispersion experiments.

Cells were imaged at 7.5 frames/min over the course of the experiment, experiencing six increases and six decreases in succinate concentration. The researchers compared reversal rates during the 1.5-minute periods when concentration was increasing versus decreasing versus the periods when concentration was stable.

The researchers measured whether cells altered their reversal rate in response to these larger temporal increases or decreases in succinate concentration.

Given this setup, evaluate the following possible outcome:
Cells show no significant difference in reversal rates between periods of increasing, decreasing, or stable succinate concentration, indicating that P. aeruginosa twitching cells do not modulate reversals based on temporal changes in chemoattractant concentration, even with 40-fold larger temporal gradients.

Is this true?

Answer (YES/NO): YES